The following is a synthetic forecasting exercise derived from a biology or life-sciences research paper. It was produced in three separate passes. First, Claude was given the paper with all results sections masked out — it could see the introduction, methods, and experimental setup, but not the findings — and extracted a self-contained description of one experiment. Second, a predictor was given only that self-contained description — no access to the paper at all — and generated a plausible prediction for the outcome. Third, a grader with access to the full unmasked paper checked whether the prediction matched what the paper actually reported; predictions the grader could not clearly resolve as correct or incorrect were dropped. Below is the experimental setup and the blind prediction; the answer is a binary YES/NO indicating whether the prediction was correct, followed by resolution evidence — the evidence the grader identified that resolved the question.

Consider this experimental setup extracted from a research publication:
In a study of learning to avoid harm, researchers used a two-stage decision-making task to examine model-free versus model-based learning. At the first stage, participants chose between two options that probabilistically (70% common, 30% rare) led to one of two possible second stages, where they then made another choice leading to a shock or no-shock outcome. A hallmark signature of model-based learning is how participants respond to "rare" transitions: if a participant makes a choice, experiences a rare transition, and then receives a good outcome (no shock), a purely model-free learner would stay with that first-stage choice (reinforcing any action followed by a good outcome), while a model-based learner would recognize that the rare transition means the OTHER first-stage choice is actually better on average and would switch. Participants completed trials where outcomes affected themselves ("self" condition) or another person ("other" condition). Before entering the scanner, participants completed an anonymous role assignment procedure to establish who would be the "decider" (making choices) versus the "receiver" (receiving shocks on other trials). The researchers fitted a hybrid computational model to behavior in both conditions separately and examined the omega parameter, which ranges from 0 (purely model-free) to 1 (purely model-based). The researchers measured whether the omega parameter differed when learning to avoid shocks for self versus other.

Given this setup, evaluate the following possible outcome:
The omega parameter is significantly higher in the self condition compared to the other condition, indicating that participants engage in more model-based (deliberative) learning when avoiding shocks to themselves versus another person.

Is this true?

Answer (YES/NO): YES